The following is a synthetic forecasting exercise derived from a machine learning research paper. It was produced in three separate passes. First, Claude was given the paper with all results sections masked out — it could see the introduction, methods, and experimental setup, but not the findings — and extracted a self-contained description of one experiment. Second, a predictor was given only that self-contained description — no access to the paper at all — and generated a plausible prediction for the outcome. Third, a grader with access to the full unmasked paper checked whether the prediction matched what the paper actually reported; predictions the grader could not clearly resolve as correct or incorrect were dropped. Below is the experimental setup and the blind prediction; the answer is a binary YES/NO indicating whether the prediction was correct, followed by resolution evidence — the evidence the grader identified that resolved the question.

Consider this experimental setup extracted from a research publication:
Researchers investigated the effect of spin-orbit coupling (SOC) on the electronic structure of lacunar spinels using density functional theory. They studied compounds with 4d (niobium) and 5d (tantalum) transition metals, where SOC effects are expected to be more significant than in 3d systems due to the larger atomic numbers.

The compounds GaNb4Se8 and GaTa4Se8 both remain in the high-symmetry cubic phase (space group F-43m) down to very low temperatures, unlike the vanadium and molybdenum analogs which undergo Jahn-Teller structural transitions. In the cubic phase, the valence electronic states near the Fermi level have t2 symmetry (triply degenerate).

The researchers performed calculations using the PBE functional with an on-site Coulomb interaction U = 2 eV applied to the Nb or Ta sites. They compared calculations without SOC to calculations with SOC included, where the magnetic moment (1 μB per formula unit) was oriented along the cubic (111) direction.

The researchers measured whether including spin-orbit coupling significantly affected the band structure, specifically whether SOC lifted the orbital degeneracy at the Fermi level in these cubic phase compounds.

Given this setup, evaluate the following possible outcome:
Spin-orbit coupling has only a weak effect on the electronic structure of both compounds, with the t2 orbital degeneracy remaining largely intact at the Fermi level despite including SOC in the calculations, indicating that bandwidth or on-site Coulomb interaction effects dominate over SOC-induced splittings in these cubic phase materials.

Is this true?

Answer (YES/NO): NO